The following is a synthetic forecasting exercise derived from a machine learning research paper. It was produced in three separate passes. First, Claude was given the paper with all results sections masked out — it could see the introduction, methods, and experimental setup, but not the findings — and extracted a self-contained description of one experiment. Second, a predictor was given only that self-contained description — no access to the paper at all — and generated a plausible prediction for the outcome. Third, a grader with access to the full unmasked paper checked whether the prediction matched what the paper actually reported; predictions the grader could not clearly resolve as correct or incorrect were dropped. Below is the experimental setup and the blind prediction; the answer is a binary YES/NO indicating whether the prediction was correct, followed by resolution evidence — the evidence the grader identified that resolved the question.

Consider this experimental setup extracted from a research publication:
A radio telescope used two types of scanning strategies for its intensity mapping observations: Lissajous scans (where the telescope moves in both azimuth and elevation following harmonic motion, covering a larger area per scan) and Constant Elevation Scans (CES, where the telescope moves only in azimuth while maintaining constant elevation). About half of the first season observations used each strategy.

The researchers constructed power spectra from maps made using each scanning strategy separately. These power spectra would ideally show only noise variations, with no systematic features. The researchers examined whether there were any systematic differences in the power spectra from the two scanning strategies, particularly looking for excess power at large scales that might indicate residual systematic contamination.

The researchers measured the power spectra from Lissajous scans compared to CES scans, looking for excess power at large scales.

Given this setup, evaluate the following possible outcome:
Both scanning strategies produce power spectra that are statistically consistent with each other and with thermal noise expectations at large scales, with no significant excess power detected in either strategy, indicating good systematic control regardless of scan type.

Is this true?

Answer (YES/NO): NO